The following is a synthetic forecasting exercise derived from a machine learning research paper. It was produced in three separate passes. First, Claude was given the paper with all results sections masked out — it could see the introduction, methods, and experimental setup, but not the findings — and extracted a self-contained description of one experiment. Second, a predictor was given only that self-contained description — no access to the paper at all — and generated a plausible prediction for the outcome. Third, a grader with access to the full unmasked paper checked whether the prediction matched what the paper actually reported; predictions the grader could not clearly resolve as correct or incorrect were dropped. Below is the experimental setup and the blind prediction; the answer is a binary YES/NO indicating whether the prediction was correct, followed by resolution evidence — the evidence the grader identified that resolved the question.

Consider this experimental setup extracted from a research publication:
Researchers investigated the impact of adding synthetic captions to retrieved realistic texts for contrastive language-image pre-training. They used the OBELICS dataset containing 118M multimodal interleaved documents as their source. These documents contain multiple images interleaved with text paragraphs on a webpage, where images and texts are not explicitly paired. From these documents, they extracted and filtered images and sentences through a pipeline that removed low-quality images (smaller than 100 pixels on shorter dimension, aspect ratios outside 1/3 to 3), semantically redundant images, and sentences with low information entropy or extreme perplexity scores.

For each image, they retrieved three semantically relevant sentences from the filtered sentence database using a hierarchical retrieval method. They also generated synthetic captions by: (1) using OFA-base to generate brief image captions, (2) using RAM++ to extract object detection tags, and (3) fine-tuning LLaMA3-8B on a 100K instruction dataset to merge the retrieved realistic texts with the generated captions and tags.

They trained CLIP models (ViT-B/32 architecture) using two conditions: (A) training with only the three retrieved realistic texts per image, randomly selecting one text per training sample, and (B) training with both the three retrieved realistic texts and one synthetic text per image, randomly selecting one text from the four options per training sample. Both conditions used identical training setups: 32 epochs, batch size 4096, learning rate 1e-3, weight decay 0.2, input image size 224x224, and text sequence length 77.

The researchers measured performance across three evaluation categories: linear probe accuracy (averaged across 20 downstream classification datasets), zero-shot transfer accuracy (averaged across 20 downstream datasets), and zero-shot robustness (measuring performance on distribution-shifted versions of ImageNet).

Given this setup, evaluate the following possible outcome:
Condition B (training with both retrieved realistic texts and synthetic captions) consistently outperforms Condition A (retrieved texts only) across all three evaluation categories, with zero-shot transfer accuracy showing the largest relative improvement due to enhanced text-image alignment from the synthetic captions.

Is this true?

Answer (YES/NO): YES